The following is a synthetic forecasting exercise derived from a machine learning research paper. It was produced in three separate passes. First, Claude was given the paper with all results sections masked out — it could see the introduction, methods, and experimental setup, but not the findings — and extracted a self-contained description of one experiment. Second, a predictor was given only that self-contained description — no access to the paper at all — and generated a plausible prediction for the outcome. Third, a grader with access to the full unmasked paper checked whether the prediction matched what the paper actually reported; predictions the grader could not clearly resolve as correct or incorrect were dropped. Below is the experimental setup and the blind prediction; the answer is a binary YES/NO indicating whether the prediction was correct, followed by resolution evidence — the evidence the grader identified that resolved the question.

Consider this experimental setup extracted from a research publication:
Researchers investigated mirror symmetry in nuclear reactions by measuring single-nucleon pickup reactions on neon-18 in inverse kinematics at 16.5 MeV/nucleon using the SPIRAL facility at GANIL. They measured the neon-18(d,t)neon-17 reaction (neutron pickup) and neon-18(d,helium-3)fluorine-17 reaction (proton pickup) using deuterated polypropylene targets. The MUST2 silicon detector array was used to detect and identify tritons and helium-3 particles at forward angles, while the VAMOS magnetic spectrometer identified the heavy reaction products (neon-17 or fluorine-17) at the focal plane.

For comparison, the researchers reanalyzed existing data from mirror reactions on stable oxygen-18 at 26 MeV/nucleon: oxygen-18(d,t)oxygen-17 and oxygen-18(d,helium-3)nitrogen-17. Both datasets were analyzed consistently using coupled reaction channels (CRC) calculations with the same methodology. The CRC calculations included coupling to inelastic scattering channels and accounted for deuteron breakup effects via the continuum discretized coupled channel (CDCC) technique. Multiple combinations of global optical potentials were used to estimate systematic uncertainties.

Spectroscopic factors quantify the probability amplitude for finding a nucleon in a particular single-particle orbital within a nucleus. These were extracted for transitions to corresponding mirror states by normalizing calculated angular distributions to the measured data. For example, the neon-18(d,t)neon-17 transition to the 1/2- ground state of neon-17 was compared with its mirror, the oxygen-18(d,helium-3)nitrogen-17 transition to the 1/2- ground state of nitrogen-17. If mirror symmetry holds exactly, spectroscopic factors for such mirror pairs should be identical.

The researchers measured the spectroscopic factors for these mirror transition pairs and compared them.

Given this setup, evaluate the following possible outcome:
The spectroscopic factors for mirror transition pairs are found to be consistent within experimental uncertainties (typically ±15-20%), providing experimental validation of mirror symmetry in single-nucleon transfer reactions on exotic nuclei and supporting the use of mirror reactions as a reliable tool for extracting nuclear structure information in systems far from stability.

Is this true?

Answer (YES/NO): NO